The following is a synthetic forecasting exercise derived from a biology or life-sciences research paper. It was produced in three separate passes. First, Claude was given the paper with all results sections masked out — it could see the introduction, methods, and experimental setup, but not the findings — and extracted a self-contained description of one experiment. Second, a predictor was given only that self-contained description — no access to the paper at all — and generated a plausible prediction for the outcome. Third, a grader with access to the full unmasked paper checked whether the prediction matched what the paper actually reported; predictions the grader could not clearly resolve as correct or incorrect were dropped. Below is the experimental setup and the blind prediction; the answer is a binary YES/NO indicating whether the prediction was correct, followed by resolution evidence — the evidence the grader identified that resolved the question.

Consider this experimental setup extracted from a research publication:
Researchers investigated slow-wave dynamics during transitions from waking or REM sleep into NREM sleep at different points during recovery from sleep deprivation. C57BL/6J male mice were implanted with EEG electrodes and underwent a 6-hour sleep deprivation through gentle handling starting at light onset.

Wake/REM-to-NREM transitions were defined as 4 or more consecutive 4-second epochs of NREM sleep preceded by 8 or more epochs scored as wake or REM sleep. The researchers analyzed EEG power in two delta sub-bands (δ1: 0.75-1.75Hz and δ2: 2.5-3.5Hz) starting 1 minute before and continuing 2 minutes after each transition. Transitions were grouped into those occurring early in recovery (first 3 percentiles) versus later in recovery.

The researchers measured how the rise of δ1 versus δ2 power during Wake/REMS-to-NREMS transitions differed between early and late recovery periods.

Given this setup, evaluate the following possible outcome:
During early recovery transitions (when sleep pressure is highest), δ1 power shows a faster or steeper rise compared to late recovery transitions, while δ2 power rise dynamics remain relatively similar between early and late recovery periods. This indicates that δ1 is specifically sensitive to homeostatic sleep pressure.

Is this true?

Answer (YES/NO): NO